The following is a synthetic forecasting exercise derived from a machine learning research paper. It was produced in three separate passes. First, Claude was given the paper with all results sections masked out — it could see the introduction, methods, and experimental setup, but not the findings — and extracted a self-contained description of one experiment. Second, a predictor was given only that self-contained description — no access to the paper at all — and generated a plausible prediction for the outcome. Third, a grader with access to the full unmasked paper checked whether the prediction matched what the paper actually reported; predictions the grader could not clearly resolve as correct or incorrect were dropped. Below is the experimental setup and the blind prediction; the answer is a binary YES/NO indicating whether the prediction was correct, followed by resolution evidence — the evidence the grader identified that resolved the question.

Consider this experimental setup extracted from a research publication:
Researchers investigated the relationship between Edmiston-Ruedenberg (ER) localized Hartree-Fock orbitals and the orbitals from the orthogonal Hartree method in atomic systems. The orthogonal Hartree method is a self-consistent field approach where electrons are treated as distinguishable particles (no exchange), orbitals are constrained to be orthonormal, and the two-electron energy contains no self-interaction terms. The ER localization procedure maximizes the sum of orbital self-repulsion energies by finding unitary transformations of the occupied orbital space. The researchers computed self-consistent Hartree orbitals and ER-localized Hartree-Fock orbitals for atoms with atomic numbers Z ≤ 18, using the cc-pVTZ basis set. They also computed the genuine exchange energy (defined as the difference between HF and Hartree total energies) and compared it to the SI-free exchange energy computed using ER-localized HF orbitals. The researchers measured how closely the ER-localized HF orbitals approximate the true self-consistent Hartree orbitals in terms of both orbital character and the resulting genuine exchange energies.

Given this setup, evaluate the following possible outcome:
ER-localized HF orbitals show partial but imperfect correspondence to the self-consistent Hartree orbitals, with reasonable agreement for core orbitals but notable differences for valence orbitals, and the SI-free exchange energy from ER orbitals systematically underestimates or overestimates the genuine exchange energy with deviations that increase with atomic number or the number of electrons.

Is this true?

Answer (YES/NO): NO